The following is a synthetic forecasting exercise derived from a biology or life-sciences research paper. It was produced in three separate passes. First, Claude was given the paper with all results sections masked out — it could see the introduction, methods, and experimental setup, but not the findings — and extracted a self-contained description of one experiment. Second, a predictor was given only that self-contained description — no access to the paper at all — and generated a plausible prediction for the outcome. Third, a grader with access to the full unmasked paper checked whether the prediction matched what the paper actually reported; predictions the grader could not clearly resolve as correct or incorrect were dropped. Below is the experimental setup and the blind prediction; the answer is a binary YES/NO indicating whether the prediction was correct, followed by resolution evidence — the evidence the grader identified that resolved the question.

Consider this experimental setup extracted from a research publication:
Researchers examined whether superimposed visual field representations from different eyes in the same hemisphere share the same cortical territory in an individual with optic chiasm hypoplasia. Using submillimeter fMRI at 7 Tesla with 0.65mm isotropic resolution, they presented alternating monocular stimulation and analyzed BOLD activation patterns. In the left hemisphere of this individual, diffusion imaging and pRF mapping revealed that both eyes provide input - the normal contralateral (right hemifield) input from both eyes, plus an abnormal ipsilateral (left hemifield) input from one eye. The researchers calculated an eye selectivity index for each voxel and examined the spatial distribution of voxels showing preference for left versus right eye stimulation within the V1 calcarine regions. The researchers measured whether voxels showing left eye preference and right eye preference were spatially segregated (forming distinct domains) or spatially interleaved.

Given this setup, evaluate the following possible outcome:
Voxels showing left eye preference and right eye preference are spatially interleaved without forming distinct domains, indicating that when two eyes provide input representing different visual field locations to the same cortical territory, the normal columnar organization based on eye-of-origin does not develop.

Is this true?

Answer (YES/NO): NO